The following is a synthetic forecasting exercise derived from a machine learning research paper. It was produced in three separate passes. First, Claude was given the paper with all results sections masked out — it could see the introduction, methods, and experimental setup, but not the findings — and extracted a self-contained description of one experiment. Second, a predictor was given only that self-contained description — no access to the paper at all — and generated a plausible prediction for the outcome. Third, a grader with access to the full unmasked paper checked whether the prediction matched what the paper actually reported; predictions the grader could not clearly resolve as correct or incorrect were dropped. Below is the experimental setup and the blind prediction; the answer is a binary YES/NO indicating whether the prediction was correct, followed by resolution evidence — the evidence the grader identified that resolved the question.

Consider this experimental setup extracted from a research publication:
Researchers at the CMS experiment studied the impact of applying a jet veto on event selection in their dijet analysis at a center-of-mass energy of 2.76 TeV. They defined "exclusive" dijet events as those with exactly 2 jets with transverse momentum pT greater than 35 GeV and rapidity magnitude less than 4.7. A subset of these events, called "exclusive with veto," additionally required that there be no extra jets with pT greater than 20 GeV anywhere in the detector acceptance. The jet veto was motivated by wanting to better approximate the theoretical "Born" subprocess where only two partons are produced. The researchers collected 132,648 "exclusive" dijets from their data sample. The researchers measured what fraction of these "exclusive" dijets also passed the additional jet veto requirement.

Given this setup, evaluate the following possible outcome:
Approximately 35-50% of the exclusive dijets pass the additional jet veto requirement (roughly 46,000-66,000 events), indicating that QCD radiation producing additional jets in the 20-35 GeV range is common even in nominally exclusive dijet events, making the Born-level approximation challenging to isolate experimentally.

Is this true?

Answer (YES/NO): NO